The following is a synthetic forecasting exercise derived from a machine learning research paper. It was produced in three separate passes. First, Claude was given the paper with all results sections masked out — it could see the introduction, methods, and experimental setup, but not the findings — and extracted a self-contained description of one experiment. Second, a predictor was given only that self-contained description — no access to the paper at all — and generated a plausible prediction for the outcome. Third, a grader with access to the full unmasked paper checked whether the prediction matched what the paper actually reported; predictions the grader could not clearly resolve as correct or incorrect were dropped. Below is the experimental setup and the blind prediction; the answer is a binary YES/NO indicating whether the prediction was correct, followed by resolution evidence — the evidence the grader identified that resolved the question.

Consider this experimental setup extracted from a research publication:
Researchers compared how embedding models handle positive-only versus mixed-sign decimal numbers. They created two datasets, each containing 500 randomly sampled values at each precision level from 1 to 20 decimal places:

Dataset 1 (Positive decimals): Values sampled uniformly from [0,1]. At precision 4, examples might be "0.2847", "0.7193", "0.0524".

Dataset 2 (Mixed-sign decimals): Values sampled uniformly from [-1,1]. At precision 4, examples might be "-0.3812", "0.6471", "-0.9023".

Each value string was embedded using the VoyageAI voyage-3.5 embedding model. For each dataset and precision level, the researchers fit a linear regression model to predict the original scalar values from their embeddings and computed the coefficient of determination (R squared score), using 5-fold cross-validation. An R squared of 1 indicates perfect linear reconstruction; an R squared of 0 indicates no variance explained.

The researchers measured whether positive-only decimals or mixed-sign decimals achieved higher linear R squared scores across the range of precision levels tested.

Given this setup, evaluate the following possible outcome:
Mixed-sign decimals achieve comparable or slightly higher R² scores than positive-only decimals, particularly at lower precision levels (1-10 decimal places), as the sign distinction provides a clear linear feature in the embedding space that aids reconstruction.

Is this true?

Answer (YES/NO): NO